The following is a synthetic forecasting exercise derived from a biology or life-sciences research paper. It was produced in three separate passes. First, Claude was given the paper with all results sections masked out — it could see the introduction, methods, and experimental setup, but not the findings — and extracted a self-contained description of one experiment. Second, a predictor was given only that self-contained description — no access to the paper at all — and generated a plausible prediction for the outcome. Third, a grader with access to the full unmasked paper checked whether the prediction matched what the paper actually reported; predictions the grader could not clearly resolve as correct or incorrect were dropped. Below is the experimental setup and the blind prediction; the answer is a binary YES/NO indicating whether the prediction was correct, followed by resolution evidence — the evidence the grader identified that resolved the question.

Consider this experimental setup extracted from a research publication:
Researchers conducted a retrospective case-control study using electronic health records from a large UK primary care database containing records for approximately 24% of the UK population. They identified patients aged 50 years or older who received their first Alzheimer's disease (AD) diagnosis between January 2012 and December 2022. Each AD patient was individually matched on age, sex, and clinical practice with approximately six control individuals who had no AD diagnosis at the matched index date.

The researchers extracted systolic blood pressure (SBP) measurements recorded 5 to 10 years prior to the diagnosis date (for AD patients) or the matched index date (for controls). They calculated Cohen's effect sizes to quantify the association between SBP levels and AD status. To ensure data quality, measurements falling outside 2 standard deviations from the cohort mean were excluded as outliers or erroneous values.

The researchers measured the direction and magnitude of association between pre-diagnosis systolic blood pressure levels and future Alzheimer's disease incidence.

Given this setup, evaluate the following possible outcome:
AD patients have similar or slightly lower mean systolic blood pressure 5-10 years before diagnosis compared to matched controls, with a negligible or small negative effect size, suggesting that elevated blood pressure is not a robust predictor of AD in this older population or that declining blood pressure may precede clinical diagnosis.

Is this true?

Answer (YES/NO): NO